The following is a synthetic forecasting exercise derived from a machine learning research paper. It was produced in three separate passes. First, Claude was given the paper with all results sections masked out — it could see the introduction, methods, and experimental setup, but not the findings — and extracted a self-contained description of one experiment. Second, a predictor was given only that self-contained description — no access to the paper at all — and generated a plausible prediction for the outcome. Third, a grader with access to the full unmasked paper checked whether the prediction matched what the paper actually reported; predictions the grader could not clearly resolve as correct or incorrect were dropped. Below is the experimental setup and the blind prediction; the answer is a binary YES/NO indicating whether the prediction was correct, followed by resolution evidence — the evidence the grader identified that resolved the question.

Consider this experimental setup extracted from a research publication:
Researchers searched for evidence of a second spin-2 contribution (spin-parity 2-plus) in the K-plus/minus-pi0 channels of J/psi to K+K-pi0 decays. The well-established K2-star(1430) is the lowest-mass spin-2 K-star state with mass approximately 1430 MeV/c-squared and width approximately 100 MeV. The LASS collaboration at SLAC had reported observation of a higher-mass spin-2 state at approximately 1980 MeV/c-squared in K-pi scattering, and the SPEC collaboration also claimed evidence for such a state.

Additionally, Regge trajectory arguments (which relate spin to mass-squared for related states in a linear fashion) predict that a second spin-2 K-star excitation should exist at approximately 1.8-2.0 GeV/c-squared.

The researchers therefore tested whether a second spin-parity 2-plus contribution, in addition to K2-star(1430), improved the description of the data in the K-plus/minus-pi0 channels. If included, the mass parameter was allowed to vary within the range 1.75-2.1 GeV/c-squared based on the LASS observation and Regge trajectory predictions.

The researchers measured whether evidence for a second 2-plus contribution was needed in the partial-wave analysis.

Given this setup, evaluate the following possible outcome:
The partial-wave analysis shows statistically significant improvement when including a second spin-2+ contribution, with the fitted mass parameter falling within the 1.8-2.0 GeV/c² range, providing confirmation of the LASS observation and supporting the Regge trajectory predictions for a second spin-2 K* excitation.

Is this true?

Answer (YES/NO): NO